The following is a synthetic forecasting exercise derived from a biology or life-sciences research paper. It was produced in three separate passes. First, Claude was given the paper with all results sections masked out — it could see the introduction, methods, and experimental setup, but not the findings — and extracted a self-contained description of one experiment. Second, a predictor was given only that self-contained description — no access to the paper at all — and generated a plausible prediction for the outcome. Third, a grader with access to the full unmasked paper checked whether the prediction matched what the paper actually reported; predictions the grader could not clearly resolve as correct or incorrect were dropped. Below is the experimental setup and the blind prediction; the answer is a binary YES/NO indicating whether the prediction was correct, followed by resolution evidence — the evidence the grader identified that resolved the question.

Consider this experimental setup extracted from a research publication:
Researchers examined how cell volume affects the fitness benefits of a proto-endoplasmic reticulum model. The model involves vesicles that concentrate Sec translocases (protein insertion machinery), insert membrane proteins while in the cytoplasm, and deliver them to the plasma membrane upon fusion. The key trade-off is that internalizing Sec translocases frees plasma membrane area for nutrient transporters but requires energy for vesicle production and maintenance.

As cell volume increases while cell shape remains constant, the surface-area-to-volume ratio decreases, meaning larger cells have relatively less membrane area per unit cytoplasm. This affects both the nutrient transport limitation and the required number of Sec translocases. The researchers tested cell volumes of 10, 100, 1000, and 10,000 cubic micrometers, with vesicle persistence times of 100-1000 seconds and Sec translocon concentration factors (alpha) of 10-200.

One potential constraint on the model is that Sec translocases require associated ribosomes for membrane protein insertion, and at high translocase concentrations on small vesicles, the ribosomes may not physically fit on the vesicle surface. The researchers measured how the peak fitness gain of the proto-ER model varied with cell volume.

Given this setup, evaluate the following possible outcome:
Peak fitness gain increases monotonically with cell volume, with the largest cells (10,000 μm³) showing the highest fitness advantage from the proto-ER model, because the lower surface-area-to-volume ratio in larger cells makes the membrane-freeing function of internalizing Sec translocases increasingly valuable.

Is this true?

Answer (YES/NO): NO